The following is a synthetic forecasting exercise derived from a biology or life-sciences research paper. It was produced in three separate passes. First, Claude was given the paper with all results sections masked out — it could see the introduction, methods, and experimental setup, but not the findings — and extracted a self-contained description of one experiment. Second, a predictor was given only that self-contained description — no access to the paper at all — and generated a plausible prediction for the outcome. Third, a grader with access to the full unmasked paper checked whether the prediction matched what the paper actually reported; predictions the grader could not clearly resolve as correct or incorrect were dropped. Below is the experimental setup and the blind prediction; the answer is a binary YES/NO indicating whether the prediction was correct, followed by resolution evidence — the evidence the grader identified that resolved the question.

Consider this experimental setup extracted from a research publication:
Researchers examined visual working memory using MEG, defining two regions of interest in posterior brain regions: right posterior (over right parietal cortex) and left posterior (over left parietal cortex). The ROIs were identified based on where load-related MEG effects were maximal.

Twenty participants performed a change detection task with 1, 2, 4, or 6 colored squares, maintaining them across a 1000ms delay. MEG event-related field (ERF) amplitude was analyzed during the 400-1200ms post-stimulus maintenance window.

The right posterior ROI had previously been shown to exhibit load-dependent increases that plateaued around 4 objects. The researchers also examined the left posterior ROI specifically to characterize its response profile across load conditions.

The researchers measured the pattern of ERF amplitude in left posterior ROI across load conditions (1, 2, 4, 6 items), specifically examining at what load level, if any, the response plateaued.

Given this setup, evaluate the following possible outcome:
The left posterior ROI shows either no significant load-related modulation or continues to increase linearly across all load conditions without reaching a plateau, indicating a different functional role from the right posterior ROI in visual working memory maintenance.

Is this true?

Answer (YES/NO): NO